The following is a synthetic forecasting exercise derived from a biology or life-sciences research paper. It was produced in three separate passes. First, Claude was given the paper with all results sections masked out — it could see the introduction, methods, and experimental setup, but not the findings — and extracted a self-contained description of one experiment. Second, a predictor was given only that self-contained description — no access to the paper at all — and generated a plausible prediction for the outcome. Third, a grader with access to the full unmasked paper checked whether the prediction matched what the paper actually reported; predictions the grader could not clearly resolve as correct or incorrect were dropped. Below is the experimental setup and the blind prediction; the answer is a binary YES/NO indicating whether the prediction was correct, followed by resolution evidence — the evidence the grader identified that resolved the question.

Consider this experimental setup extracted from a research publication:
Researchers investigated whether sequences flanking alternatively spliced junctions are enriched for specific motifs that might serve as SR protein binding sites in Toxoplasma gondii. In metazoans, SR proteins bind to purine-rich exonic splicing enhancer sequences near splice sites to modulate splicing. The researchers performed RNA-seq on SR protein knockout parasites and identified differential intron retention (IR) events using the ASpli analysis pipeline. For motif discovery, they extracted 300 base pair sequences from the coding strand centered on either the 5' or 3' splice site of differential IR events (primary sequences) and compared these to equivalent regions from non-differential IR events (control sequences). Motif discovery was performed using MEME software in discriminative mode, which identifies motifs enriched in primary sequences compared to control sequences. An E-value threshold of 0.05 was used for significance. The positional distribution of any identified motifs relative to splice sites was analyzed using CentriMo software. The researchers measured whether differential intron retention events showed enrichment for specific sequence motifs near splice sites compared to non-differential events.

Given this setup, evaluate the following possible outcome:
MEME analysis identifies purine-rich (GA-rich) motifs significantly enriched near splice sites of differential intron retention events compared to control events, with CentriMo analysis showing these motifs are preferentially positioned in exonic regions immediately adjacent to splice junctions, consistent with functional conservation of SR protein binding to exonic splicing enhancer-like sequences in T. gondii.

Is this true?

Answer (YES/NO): YES